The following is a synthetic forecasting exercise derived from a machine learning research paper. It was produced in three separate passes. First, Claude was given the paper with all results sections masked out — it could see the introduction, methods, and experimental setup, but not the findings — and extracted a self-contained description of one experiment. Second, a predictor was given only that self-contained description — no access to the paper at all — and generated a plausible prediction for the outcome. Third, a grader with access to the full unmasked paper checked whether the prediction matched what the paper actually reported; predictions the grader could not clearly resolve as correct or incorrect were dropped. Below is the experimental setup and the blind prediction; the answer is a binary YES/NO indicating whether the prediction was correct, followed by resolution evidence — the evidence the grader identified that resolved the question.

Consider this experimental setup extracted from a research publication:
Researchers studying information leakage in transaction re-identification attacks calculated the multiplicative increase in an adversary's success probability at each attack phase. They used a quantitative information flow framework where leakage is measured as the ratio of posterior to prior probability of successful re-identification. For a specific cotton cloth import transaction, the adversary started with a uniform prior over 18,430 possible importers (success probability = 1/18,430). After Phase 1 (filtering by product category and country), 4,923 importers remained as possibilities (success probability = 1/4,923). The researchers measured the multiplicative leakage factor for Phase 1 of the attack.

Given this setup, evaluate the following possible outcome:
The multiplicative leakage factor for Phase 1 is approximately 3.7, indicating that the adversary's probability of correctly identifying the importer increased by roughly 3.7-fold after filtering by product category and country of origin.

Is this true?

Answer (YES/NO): YES